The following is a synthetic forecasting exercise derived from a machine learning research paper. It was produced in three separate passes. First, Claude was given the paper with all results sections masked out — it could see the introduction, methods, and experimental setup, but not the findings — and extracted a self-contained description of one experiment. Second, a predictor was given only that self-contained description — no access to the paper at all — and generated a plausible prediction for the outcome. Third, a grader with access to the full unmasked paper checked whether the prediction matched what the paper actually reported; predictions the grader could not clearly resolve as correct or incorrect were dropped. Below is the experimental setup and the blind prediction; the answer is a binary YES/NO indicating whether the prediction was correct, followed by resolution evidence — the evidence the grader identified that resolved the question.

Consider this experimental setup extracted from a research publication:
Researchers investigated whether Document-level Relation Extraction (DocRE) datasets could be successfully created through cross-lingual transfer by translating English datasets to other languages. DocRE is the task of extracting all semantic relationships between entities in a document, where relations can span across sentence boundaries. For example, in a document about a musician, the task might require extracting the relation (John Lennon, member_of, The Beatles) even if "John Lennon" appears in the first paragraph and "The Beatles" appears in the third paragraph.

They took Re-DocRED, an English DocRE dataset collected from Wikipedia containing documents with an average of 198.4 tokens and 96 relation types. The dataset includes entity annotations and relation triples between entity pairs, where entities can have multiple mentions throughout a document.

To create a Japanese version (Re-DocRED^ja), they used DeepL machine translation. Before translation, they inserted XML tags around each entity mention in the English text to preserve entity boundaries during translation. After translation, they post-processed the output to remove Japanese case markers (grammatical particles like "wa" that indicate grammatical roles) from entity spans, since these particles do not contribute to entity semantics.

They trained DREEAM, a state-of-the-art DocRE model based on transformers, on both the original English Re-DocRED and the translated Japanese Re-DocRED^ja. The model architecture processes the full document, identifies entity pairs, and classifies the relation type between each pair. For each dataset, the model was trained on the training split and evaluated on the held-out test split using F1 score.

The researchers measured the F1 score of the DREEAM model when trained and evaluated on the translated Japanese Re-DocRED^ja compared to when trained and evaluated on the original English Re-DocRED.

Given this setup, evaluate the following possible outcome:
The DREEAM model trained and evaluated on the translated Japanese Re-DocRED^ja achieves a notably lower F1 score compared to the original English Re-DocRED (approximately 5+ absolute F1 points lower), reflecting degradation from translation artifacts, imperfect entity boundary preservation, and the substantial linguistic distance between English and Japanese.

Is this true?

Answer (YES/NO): YES